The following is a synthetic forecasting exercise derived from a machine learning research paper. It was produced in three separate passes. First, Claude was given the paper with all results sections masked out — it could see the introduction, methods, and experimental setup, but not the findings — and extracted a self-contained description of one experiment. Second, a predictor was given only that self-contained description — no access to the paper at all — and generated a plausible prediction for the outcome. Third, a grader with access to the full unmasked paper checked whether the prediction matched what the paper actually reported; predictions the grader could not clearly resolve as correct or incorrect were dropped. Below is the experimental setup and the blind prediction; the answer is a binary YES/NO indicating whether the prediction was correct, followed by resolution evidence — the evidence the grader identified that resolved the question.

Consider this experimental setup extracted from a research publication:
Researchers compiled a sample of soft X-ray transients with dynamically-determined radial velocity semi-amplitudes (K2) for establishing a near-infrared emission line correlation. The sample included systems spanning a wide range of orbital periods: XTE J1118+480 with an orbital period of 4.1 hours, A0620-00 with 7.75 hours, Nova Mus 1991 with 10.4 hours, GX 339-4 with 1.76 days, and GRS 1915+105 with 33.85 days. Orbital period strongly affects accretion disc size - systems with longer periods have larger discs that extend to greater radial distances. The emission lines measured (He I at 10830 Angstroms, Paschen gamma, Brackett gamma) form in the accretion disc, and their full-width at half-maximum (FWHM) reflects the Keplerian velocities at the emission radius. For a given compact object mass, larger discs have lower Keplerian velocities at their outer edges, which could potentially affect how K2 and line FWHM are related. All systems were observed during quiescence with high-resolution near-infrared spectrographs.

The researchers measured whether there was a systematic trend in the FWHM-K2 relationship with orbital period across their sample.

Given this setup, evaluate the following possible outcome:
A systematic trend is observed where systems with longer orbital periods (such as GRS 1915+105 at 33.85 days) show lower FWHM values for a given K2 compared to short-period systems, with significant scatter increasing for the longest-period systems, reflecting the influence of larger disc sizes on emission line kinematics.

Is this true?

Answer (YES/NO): NO